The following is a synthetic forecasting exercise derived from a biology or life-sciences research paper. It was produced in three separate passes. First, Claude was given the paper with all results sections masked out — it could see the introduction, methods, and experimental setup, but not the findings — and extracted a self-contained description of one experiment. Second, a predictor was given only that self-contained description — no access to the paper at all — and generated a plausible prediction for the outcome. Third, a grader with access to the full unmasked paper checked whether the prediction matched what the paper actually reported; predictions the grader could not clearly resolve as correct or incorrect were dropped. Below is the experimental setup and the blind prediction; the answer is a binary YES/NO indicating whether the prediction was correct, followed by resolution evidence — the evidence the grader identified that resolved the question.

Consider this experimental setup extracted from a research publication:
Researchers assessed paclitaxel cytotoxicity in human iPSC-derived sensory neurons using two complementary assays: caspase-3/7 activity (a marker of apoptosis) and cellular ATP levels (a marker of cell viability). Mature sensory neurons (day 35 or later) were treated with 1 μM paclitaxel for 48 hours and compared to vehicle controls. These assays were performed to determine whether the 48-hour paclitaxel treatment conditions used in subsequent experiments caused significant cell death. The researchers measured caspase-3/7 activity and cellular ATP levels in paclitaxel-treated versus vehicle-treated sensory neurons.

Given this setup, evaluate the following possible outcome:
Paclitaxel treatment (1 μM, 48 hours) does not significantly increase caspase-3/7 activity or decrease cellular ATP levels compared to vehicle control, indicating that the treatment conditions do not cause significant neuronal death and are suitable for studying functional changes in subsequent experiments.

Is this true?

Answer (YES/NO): NO